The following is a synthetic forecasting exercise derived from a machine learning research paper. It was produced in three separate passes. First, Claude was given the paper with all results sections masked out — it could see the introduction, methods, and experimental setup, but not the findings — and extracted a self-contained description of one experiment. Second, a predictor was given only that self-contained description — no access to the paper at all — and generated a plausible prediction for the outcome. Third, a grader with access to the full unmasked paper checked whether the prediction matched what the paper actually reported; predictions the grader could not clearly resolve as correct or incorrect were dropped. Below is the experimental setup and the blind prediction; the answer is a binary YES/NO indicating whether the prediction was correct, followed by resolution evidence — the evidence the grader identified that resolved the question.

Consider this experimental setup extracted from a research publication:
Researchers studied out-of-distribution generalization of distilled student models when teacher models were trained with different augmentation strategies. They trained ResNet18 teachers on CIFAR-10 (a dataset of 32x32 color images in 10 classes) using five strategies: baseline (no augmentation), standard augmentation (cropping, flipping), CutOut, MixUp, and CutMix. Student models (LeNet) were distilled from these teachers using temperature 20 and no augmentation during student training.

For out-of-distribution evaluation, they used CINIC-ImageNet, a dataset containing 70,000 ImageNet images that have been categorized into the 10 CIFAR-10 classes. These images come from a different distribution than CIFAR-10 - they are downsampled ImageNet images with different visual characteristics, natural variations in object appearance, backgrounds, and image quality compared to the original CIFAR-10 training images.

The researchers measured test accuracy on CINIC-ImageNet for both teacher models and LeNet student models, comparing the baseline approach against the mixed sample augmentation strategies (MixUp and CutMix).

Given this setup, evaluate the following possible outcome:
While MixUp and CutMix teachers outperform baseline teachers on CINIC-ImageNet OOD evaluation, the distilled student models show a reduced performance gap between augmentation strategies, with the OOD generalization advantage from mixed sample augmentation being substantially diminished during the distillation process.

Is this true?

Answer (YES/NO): NO